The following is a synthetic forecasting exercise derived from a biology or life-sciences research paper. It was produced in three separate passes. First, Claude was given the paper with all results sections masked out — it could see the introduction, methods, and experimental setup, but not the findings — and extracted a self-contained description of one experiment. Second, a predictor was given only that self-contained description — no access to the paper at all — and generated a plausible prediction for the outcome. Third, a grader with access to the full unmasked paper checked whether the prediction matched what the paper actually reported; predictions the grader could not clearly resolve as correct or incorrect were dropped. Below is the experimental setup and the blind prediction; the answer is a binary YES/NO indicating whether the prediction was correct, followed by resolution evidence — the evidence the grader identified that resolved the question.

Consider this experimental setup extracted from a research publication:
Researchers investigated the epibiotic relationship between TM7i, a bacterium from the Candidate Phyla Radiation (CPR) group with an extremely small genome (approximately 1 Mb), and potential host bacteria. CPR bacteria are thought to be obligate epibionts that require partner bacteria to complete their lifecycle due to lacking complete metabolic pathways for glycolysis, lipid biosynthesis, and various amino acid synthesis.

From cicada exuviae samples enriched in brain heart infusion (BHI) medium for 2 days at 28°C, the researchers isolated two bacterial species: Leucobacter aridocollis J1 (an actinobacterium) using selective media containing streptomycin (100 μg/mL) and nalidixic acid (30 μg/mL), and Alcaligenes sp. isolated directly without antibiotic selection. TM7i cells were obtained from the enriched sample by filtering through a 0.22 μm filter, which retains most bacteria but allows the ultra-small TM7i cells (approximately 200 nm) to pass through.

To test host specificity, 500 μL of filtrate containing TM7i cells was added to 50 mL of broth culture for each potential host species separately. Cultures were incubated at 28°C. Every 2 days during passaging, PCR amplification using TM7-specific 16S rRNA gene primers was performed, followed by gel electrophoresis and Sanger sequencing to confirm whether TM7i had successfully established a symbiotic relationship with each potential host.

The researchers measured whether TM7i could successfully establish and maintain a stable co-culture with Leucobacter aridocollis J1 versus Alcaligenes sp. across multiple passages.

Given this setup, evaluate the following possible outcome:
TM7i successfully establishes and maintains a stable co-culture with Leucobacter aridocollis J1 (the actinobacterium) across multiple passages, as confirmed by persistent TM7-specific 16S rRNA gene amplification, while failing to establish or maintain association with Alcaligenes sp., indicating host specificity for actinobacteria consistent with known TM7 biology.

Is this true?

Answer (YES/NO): YES